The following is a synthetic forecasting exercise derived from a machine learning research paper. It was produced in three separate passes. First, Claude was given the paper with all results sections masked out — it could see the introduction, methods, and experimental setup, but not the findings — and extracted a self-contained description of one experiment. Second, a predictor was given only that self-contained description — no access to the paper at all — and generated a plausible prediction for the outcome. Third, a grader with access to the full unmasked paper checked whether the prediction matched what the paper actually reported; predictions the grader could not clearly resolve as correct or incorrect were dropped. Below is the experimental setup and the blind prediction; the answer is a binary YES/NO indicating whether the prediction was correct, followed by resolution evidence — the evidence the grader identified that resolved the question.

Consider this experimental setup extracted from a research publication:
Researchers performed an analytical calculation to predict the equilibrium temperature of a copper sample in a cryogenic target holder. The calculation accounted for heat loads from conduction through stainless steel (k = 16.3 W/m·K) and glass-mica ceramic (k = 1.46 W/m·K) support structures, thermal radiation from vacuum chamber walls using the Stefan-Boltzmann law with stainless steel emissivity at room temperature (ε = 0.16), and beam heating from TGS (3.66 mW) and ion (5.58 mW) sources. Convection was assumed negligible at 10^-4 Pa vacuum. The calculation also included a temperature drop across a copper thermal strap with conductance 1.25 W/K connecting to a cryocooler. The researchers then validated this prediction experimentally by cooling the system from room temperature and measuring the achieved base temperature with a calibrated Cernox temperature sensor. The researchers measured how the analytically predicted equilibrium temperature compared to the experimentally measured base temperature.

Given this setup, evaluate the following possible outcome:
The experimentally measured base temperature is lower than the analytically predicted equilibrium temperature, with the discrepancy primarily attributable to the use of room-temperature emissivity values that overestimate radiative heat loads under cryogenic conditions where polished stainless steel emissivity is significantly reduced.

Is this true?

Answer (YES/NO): YES